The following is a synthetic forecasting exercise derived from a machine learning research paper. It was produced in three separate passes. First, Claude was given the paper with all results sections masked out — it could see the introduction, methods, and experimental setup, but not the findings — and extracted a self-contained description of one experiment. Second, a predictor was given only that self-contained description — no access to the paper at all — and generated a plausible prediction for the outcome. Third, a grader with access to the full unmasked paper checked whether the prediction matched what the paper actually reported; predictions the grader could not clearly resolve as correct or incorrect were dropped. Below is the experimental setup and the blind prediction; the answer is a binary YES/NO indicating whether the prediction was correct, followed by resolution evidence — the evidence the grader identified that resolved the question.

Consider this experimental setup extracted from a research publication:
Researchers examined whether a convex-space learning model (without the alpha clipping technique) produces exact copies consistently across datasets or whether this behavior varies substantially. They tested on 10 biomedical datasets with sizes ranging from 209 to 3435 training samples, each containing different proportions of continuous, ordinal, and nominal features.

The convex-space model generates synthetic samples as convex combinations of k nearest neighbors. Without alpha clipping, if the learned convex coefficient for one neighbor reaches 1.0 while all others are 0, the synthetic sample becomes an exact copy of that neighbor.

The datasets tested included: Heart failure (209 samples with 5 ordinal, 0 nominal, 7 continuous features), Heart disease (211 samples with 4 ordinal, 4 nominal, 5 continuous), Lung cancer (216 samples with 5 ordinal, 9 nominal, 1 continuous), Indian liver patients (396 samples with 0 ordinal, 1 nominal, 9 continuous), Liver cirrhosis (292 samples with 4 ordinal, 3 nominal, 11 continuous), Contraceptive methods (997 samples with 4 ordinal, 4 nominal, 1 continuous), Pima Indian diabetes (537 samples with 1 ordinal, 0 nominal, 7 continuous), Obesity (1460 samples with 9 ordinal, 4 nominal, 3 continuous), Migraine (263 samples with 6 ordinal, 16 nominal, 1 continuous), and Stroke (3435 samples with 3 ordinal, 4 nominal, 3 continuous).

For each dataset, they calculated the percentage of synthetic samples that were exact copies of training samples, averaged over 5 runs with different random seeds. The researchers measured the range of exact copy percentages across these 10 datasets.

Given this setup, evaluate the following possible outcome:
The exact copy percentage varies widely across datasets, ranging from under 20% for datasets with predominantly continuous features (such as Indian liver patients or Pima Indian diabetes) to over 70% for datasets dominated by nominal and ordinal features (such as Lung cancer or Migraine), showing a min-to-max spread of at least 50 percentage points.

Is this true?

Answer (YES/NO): NO